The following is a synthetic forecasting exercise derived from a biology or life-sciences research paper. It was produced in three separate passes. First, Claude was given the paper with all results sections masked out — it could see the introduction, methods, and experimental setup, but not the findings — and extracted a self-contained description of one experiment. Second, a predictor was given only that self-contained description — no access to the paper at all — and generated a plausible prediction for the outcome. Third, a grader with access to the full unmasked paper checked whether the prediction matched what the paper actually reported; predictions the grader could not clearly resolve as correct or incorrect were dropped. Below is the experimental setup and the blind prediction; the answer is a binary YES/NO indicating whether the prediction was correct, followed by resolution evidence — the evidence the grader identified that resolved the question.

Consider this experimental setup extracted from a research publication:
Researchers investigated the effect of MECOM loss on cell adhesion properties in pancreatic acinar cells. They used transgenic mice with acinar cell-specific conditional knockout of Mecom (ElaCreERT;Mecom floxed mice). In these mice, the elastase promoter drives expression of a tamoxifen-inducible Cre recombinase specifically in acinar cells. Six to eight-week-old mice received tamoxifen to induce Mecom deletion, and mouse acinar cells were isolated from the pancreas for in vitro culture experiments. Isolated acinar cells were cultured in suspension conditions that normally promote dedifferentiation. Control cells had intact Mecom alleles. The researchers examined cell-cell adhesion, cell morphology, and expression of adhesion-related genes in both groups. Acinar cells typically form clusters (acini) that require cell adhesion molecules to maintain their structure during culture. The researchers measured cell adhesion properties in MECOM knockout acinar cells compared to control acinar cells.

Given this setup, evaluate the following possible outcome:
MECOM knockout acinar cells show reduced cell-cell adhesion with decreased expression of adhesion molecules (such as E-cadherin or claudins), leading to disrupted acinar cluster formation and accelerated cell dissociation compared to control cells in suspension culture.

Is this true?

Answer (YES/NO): NO